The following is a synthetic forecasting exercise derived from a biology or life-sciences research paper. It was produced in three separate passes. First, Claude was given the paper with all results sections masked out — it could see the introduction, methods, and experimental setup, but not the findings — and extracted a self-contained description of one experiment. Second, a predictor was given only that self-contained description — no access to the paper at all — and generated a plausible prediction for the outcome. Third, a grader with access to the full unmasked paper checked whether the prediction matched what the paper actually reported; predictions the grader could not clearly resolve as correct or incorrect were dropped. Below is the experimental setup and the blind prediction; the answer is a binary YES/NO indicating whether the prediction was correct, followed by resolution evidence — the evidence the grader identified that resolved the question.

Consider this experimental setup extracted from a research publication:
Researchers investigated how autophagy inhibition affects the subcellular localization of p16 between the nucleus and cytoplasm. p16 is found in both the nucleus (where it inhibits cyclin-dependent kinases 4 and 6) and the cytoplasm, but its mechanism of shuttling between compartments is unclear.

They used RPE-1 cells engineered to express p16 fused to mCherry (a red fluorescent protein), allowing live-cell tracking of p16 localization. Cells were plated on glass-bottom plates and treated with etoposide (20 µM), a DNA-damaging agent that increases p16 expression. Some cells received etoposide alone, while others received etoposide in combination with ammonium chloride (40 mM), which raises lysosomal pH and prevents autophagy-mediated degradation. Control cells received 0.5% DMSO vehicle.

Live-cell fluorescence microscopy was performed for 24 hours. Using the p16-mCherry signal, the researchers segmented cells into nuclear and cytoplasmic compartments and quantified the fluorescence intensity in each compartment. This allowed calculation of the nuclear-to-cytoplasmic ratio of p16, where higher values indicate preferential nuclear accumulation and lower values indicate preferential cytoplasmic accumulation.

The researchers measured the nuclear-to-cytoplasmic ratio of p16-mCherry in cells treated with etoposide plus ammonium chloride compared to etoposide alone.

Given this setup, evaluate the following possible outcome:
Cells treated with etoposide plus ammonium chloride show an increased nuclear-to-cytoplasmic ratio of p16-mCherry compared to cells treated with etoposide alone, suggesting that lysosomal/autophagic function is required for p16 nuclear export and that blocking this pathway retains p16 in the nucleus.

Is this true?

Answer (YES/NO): YES